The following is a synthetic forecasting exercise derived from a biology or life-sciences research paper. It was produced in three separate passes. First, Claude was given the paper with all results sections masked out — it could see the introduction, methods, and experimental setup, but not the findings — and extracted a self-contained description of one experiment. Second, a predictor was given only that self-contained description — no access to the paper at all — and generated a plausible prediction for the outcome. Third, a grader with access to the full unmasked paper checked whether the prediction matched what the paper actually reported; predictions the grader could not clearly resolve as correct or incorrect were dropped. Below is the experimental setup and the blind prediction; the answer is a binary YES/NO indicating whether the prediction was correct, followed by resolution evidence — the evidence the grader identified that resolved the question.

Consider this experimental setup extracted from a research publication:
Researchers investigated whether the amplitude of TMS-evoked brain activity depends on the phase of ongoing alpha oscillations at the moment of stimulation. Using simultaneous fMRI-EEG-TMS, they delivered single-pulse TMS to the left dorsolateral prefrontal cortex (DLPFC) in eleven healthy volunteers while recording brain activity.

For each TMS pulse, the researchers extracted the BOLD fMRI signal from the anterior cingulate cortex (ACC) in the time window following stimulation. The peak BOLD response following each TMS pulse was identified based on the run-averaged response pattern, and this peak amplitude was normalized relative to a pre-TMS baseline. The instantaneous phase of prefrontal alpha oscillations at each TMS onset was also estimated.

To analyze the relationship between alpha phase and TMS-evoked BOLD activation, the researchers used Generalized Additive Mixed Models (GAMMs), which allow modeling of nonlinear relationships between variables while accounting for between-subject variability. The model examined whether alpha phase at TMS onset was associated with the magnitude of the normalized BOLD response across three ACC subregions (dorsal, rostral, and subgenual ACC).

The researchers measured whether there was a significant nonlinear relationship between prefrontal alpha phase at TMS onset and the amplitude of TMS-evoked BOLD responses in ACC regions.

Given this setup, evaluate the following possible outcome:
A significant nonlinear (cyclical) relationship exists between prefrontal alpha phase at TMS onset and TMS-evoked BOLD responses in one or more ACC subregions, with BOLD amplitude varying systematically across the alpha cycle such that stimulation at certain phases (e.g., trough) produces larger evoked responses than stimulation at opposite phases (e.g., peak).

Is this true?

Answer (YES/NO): NO